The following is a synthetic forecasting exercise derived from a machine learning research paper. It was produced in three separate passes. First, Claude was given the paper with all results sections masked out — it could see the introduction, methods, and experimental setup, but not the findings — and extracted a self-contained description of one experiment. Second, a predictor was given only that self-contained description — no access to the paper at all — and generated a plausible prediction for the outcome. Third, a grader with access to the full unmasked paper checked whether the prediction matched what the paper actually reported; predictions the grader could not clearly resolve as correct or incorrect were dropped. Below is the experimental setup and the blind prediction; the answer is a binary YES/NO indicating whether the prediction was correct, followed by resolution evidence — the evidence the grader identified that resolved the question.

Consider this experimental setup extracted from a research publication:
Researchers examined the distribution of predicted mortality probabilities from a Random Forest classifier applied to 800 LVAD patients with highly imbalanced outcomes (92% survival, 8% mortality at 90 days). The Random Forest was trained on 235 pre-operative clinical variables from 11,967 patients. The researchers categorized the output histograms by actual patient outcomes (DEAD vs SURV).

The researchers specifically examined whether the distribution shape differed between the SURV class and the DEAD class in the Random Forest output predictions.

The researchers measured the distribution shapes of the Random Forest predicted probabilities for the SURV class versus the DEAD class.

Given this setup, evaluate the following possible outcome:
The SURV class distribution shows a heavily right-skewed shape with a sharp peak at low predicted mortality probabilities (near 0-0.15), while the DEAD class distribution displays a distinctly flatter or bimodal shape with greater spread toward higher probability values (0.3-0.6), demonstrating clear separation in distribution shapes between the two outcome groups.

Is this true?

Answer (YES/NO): NO